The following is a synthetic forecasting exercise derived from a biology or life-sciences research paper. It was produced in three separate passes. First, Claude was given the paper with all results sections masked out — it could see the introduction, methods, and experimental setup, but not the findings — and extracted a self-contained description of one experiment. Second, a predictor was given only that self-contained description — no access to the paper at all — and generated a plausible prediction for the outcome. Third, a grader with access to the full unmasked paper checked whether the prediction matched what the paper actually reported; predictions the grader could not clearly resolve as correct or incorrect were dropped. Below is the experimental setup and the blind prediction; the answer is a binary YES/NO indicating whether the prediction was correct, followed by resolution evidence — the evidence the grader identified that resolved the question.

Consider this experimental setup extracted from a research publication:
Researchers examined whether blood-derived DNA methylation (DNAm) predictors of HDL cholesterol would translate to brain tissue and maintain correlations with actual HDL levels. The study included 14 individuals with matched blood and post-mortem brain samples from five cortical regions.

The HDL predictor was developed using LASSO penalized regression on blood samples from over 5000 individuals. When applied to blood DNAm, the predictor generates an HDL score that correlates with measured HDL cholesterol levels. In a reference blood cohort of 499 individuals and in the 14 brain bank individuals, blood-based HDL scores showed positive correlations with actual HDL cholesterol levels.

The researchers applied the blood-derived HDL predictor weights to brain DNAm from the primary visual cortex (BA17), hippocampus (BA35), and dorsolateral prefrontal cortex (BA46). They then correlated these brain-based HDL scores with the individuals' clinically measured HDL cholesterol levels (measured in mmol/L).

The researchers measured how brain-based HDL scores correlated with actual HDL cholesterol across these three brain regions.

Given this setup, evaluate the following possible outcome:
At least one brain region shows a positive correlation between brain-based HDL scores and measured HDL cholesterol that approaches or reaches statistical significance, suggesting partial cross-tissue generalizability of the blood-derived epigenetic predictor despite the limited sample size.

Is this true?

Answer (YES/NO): YES